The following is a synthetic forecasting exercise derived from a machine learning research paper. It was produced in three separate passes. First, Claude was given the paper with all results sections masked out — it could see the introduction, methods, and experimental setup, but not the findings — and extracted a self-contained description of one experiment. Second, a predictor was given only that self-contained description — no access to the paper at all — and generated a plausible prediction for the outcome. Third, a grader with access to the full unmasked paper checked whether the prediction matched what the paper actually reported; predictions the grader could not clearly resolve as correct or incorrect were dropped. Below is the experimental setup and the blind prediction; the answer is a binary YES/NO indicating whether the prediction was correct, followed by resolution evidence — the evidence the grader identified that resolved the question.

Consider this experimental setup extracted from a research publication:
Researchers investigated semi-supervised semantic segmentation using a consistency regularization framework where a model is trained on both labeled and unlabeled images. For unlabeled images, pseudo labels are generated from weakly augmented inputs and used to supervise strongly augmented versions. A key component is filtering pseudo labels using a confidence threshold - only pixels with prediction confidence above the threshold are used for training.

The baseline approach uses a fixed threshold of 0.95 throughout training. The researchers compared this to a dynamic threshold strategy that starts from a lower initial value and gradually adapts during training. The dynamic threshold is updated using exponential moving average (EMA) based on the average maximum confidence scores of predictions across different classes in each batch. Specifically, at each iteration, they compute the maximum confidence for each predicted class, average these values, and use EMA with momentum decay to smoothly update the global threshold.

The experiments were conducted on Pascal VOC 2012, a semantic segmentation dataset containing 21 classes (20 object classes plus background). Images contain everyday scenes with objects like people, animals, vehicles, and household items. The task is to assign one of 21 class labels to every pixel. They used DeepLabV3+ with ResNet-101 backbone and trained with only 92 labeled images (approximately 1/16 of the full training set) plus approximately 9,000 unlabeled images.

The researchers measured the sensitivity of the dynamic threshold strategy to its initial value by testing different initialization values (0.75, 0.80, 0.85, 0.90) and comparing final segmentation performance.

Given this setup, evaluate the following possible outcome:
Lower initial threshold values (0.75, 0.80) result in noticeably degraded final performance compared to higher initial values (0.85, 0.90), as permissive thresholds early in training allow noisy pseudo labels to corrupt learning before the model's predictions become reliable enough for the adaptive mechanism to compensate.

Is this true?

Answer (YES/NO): NO